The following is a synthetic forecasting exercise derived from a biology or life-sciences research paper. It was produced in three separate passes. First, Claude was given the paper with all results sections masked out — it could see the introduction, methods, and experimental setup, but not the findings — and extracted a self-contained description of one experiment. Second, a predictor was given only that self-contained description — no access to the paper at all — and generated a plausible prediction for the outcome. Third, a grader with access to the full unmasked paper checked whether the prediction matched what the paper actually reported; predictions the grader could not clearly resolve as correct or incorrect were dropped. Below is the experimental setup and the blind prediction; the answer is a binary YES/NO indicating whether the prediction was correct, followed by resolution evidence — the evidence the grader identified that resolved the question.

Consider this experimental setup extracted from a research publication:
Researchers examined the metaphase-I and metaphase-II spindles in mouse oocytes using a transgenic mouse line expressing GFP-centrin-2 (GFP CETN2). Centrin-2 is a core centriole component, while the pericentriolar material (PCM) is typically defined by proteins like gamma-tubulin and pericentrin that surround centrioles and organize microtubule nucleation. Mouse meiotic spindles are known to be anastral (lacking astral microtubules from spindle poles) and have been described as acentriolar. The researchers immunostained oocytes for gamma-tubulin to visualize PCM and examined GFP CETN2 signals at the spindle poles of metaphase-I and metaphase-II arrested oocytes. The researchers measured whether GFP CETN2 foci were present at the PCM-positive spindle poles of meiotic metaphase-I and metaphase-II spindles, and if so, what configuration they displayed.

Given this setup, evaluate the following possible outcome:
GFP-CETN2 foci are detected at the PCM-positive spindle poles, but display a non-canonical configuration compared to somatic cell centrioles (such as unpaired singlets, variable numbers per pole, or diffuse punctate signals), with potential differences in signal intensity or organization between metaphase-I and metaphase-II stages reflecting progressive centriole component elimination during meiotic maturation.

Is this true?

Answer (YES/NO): YES